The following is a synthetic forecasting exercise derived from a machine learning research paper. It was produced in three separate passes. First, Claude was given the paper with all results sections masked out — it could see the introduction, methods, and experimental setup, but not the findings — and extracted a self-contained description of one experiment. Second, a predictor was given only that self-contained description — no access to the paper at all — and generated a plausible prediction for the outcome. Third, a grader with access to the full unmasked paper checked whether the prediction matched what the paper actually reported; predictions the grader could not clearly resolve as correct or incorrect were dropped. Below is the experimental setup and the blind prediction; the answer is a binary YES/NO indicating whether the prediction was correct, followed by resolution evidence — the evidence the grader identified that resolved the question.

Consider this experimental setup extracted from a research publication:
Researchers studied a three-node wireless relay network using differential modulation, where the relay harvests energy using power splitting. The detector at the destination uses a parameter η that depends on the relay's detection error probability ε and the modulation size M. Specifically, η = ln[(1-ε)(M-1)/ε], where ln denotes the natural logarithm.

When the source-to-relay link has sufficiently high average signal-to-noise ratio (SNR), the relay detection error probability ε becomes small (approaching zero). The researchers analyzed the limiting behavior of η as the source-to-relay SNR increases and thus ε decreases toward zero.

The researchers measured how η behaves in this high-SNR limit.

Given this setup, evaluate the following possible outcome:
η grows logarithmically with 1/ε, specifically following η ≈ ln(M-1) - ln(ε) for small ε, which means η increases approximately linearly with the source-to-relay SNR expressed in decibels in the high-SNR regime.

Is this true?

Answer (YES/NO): NO